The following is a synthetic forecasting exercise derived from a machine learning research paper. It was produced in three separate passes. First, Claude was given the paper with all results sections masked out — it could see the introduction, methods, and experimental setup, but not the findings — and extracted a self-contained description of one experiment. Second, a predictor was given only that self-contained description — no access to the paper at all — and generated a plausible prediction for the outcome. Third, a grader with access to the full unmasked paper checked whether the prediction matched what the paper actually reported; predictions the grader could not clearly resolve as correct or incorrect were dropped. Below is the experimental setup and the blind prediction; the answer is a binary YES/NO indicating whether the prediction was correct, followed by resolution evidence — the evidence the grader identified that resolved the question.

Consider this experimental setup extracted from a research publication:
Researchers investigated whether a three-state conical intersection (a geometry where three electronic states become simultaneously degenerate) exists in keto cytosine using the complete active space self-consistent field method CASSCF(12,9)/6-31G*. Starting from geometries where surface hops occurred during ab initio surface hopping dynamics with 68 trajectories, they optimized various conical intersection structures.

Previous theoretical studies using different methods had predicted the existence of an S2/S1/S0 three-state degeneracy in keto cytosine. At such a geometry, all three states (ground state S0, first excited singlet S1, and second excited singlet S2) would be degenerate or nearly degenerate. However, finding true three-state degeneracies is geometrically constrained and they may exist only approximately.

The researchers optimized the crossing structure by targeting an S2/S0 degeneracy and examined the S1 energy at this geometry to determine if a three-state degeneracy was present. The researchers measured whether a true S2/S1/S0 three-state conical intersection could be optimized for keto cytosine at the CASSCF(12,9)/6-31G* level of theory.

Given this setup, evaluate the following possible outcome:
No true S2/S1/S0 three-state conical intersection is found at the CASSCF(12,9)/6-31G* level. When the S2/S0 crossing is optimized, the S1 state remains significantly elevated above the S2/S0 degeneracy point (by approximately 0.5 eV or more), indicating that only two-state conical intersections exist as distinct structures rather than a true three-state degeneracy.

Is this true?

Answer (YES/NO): NO